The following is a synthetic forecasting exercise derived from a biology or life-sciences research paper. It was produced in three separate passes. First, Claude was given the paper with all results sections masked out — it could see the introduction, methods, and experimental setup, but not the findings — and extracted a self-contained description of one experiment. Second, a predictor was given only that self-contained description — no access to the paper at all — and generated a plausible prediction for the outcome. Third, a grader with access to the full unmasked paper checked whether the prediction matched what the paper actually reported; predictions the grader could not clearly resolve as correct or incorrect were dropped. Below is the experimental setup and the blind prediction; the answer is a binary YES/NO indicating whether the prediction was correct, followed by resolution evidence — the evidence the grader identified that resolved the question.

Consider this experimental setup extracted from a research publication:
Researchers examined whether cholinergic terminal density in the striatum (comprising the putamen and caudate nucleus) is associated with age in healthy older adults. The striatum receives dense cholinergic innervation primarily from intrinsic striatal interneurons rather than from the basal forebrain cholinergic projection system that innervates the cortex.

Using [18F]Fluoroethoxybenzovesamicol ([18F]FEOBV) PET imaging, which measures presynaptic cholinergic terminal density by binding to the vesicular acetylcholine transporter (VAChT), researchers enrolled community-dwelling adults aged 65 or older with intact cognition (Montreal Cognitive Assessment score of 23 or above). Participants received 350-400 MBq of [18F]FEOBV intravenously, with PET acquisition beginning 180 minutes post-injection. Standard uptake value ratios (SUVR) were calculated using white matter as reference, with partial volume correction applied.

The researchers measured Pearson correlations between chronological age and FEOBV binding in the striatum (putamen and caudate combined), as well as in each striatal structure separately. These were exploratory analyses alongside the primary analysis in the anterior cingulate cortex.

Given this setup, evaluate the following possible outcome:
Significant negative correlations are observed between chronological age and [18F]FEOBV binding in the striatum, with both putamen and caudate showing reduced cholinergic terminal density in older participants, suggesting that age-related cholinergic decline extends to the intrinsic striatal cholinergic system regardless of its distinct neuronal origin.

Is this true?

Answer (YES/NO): YES